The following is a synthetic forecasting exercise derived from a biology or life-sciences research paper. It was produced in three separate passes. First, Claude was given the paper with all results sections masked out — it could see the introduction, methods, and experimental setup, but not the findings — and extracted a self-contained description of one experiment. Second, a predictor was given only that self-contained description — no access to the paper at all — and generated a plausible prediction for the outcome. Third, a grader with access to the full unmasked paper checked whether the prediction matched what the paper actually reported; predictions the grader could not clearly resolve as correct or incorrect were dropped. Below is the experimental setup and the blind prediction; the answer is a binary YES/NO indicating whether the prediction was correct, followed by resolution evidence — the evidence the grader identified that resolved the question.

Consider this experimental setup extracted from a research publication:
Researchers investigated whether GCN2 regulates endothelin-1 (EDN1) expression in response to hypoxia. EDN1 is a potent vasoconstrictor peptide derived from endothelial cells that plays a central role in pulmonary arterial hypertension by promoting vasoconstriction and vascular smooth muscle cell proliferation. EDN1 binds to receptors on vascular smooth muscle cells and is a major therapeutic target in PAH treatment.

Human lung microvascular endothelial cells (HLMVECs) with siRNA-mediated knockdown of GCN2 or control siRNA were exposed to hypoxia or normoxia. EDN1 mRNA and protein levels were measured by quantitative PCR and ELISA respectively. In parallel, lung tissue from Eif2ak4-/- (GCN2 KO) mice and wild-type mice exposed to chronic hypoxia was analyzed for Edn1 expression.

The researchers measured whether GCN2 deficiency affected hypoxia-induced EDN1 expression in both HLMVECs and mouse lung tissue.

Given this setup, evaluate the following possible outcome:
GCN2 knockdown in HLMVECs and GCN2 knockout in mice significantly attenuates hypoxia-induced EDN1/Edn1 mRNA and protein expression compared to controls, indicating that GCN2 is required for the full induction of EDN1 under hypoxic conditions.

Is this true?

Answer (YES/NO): YES